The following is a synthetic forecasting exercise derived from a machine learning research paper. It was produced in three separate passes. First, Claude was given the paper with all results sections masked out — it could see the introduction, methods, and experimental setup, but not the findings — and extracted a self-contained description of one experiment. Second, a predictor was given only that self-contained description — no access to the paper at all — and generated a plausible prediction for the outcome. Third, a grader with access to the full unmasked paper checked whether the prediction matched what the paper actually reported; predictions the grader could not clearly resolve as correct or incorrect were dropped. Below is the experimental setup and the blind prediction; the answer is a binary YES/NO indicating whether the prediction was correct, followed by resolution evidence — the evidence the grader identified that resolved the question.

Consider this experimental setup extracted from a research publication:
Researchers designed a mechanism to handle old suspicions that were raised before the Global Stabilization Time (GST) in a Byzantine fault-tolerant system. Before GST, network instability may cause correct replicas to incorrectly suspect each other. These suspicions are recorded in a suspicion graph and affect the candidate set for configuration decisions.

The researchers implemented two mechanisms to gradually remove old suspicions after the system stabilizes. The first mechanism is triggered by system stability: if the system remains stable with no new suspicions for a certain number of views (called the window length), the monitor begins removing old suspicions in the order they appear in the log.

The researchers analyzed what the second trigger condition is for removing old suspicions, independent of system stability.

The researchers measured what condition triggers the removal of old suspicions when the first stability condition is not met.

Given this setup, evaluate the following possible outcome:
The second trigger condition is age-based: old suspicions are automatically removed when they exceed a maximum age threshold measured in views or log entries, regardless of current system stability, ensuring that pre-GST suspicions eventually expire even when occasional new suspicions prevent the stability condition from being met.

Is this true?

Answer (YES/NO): NO